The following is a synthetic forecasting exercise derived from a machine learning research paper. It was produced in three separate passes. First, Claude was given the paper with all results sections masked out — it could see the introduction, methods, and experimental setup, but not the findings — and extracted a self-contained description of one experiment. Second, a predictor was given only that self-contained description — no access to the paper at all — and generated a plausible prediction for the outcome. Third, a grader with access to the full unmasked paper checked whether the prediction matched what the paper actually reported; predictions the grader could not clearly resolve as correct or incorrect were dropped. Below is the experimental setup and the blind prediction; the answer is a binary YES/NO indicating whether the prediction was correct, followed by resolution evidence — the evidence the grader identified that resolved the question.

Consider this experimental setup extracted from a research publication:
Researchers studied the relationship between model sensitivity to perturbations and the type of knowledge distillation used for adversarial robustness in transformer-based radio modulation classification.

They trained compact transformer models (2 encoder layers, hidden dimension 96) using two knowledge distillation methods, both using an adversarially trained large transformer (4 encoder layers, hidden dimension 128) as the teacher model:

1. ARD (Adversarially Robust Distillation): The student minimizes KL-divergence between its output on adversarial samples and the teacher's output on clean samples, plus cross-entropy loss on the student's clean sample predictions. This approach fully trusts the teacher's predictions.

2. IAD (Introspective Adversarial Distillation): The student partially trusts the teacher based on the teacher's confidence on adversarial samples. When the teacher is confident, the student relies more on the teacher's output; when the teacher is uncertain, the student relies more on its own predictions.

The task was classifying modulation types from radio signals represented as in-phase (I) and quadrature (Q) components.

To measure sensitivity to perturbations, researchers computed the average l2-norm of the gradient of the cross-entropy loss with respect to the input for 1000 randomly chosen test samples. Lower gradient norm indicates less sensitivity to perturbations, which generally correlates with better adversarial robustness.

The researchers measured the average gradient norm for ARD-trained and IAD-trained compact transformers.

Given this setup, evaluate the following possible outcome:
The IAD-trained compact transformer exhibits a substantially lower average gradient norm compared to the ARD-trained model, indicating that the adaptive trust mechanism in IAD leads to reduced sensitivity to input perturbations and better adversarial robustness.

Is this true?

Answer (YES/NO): NO